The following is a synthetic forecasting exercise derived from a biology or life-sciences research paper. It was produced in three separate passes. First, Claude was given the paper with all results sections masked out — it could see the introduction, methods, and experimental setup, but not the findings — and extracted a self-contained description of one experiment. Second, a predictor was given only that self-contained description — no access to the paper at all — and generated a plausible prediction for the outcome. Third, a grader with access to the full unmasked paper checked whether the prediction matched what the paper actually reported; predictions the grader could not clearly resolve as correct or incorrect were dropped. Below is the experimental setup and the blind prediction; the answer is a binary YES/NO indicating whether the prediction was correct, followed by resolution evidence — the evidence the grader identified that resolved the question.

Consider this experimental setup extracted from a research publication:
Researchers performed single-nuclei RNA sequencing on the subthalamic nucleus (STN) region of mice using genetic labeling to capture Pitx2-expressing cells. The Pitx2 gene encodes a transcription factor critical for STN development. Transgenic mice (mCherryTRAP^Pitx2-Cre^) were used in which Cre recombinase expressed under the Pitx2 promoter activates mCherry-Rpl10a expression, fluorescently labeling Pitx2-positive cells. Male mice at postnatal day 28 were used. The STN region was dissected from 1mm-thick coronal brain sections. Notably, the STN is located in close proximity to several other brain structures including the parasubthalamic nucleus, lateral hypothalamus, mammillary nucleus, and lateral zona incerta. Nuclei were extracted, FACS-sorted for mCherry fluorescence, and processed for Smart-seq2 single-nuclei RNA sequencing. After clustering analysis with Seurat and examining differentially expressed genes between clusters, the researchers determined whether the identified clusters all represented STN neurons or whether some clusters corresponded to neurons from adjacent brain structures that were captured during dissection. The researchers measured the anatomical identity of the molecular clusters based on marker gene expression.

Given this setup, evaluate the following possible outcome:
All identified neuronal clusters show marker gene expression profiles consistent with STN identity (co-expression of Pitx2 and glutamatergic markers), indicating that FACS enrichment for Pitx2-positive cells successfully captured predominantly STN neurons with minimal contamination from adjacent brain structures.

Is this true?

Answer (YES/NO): NO